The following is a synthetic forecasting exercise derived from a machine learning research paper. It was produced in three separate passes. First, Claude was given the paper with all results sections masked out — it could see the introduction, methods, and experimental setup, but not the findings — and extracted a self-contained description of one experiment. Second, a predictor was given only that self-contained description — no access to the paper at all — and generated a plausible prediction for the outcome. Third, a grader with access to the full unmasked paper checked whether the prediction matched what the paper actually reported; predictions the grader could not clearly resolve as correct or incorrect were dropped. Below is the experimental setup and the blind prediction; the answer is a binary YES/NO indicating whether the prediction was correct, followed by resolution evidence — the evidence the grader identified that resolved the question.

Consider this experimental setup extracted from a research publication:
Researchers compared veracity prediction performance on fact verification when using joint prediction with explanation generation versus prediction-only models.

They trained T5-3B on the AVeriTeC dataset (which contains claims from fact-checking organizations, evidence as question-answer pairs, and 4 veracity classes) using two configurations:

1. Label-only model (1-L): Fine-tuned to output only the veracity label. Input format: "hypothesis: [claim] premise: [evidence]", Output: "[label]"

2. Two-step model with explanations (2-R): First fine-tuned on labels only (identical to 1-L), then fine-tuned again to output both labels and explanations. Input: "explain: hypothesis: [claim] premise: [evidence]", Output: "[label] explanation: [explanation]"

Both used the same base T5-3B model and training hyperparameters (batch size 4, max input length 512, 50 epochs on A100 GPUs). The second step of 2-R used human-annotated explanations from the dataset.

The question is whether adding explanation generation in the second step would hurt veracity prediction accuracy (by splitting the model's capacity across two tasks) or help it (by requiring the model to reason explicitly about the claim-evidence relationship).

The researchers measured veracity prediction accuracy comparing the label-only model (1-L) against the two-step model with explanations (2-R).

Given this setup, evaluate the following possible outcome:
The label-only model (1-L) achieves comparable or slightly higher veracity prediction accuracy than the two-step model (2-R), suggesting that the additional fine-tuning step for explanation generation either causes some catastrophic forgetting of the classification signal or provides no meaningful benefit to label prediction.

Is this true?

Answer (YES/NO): NO